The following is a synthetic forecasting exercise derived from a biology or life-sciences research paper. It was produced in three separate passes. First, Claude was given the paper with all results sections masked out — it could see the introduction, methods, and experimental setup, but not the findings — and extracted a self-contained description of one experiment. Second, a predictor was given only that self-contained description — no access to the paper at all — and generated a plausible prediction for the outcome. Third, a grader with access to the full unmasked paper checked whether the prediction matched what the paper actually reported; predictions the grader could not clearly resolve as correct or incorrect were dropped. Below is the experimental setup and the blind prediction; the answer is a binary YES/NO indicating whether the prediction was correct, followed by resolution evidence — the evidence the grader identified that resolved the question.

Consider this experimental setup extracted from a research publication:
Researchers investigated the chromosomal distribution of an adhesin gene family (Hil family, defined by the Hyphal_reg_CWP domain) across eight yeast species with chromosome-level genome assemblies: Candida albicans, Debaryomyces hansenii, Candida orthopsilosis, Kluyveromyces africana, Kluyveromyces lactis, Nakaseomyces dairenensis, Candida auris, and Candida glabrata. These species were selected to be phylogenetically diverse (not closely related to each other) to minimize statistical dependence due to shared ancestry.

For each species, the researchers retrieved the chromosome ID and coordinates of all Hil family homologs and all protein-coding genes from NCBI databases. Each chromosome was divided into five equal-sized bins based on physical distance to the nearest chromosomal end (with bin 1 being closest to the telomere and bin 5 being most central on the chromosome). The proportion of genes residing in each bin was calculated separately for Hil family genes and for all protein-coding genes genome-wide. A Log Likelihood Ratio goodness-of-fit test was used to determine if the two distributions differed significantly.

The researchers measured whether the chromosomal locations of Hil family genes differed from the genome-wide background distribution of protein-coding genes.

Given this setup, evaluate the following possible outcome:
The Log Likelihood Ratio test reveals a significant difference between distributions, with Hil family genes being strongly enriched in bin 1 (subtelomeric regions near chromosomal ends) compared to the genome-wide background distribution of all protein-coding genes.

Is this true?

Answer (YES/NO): YES